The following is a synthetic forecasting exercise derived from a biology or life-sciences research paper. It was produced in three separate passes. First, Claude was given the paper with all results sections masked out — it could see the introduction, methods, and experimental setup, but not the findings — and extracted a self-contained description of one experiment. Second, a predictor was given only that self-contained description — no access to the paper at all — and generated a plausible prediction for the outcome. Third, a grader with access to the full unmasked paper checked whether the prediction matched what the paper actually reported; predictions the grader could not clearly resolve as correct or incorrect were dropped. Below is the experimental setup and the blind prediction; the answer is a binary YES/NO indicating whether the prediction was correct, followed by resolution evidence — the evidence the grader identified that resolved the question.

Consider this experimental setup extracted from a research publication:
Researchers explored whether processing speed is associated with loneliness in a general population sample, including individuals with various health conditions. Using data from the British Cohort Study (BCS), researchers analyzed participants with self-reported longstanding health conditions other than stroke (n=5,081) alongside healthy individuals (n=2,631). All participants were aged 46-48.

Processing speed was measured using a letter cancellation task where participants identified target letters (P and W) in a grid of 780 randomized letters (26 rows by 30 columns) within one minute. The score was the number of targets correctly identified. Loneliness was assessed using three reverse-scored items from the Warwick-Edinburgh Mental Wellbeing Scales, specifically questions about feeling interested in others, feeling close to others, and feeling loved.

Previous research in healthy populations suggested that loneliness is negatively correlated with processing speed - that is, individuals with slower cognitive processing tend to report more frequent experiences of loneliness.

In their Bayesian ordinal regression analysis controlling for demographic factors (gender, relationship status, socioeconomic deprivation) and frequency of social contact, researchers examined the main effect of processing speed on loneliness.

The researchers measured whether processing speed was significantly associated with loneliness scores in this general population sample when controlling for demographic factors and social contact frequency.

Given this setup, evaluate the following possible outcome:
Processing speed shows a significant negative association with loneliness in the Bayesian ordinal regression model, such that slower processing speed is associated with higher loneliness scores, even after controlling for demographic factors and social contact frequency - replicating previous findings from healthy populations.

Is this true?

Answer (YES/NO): NO